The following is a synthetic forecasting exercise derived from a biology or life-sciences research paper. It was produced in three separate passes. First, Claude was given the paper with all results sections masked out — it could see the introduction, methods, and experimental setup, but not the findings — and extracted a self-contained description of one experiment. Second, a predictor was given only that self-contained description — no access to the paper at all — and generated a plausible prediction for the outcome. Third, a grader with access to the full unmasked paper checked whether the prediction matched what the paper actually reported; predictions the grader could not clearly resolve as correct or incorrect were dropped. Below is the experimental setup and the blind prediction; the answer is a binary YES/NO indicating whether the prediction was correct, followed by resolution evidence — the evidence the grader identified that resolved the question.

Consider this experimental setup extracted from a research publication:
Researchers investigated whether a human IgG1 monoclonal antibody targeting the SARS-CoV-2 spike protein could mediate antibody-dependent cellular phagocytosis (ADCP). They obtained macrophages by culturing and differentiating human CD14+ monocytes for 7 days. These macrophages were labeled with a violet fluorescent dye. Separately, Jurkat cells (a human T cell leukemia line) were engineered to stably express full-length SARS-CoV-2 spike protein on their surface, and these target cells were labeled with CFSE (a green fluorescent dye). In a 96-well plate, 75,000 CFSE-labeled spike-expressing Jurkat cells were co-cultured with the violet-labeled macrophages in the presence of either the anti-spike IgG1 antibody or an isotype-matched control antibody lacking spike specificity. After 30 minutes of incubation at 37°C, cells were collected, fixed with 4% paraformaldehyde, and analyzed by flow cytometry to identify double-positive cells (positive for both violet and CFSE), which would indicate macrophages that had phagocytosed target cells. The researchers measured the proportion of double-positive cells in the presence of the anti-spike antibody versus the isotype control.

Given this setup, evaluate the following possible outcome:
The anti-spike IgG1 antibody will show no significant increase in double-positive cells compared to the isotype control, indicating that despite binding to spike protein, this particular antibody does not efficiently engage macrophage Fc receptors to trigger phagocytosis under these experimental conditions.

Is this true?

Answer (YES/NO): NO